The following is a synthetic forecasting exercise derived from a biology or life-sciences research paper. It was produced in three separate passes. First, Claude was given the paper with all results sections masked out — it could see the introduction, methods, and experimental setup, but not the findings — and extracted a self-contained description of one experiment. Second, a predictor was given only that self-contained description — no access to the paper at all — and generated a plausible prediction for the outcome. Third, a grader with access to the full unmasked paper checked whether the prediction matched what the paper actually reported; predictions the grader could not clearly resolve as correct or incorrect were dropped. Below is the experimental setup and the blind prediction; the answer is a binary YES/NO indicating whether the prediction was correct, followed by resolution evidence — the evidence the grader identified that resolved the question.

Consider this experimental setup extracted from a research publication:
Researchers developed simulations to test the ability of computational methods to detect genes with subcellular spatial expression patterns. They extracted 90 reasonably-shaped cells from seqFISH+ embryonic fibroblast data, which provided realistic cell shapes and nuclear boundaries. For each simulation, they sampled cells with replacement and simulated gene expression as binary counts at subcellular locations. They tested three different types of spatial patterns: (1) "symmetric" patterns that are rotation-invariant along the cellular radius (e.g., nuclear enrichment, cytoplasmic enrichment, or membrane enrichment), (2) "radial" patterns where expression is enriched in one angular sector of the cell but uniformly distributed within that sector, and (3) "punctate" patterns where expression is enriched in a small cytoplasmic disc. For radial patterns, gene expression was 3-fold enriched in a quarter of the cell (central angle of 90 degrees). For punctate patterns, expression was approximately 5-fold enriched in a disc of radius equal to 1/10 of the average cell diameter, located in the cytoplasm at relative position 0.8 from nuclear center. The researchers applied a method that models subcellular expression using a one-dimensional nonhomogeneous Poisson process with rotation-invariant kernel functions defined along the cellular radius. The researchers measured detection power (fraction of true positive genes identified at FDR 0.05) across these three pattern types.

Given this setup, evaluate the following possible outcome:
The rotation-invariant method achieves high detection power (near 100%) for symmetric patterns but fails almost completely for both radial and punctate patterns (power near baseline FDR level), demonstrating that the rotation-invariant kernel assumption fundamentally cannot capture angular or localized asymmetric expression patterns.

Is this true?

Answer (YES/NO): NO